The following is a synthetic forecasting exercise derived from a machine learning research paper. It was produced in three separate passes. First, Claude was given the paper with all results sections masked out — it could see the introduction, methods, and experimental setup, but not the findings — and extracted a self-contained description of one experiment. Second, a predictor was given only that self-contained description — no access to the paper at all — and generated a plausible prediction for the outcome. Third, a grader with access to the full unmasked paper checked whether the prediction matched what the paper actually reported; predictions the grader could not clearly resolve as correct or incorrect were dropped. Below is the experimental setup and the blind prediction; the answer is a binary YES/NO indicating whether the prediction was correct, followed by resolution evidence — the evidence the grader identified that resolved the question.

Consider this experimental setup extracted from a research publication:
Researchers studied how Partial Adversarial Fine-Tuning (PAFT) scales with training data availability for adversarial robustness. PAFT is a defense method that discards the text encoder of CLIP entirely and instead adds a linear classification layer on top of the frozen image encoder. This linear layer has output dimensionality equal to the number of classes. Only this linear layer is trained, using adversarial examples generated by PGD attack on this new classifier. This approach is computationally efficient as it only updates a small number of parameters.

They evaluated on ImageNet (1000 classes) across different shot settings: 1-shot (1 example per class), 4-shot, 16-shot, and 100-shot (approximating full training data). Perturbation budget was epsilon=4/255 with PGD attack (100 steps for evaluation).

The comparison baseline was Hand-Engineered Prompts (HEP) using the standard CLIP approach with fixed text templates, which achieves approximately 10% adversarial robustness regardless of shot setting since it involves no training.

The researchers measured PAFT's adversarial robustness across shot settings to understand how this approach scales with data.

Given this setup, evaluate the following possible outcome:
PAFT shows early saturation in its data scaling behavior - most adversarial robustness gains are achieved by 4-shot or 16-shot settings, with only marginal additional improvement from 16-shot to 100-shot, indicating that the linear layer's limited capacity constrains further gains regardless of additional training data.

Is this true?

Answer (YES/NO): NO